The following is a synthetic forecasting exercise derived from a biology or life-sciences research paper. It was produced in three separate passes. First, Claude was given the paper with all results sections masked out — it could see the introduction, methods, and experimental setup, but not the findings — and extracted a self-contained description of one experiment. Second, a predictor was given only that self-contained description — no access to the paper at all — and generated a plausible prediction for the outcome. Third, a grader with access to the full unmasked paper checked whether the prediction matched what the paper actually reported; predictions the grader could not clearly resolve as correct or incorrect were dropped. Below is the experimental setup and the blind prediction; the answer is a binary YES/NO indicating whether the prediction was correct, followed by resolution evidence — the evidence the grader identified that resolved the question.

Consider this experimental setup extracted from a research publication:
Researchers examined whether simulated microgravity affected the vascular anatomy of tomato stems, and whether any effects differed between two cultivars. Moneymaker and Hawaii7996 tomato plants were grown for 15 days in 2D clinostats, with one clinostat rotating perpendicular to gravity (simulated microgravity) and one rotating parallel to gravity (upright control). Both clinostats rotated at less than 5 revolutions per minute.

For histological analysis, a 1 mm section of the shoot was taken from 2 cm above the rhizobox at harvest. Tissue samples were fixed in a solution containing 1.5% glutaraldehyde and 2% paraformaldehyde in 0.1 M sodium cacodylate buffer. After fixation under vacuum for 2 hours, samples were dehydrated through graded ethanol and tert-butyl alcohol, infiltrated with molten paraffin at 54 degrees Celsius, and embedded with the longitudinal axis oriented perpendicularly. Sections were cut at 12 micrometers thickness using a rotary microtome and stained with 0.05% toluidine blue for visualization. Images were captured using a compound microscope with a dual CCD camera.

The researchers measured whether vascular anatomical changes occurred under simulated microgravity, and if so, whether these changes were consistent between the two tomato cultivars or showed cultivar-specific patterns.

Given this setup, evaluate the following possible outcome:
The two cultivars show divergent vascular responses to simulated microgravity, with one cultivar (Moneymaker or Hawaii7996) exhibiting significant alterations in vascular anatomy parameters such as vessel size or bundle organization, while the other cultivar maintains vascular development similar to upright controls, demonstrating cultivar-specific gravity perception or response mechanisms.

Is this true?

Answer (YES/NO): NO